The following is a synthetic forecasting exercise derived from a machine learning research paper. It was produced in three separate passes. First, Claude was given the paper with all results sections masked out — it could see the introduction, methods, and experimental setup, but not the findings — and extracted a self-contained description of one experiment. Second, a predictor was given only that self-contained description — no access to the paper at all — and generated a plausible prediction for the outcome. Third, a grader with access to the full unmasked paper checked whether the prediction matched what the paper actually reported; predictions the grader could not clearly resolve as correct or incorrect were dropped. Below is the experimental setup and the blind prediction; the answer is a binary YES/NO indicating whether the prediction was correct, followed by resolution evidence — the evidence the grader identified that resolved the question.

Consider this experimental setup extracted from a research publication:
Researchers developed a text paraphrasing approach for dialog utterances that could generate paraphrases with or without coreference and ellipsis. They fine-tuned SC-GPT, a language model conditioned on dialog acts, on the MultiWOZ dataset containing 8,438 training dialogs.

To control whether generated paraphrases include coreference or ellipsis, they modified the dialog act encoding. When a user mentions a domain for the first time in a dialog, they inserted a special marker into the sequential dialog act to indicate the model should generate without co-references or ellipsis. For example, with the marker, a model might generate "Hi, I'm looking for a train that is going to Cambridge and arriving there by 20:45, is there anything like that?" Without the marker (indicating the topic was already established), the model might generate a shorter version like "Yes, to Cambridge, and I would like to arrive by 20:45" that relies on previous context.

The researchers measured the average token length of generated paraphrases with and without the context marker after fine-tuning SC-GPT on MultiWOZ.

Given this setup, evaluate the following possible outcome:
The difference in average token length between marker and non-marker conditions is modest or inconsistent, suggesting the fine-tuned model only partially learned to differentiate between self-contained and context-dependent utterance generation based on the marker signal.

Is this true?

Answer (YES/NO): NO